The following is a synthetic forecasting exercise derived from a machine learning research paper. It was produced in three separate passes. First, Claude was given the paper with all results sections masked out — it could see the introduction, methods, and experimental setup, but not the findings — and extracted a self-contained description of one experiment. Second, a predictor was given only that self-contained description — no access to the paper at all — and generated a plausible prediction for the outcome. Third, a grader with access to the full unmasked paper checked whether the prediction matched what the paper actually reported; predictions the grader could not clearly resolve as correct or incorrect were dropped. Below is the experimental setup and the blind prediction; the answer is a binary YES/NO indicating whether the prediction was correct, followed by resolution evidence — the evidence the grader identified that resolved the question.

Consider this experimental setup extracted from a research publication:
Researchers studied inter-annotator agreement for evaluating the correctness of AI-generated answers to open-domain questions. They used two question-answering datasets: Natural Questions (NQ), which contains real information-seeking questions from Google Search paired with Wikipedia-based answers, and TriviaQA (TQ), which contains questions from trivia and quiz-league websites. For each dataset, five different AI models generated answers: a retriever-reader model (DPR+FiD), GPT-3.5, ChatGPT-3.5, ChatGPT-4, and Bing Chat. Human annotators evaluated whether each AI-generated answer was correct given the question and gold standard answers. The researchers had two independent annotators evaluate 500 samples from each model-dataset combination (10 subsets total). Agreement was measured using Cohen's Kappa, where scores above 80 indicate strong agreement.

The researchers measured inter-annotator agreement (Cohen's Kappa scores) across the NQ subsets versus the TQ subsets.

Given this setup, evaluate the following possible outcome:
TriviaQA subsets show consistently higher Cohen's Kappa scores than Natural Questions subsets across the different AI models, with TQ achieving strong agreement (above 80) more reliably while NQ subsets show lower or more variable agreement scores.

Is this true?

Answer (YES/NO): YES